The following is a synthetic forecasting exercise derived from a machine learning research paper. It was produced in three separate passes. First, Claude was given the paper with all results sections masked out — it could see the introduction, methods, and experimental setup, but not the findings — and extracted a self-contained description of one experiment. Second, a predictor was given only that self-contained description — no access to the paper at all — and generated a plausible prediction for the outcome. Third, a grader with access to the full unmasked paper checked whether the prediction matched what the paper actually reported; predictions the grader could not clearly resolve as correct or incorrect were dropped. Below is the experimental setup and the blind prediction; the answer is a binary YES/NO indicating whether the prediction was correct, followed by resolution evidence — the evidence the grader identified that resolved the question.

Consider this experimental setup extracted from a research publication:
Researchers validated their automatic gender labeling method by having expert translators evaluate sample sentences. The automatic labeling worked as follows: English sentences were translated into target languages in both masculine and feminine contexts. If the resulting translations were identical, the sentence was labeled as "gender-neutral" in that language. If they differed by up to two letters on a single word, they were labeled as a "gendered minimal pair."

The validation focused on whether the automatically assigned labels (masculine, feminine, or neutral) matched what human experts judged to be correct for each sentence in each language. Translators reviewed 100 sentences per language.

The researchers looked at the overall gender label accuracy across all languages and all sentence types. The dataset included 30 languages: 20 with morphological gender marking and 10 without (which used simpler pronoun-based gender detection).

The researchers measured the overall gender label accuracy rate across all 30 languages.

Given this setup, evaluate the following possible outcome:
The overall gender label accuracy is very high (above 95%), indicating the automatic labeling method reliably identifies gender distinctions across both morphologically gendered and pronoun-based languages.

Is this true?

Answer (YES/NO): YES